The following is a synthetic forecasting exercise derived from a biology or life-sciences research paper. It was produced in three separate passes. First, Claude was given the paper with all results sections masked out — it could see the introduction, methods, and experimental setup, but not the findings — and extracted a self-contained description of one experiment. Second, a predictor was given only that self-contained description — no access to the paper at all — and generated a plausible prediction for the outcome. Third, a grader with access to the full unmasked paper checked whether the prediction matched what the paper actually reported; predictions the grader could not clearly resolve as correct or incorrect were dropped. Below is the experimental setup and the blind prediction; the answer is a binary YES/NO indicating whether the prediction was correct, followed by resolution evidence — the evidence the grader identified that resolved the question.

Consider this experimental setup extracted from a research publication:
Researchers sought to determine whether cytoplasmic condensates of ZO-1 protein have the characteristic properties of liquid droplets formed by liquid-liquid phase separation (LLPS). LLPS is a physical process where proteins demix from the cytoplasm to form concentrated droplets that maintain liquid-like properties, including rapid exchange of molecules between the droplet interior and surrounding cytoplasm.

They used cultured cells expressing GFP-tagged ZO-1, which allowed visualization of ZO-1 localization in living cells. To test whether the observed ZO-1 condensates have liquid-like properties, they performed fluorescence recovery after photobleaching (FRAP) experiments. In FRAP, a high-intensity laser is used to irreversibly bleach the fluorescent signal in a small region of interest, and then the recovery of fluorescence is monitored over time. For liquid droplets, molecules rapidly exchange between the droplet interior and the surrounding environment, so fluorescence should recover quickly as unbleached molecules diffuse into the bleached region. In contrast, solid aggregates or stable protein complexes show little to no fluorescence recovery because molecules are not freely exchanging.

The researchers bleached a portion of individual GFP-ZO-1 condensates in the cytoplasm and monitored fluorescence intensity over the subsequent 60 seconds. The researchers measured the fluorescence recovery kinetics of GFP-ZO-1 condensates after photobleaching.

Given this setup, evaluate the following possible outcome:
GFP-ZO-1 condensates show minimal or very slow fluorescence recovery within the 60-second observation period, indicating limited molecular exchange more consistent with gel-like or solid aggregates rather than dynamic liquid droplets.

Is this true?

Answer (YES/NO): NO